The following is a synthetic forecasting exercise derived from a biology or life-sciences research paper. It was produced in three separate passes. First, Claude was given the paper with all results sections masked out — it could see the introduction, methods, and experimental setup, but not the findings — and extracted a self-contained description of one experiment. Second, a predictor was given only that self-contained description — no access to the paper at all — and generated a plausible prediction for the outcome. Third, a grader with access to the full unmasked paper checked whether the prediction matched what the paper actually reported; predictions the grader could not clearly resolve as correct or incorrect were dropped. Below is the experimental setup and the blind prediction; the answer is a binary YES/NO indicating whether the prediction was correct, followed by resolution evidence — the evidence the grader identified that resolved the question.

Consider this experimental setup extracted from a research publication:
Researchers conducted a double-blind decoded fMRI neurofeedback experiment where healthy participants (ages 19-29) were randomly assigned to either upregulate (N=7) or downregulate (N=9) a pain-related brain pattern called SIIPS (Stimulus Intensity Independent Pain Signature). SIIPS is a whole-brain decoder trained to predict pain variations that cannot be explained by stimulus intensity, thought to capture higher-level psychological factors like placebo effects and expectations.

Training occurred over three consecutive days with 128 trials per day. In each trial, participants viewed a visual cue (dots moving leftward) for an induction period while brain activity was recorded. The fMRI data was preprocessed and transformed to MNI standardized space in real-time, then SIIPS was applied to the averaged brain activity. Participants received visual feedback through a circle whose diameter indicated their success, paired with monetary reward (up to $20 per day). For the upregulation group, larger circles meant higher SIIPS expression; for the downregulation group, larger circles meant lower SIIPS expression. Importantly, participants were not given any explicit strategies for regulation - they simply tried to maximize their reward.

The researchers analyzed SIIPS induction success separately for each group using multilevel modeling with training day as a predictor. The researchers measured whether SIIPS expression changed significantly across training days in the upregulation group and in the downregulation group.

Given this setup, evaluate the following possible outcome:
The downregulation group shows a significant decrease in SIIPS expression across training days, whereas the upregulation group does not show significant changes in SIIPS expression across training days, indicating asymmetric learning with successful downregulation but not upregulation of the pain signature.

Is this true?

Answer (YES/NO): YES